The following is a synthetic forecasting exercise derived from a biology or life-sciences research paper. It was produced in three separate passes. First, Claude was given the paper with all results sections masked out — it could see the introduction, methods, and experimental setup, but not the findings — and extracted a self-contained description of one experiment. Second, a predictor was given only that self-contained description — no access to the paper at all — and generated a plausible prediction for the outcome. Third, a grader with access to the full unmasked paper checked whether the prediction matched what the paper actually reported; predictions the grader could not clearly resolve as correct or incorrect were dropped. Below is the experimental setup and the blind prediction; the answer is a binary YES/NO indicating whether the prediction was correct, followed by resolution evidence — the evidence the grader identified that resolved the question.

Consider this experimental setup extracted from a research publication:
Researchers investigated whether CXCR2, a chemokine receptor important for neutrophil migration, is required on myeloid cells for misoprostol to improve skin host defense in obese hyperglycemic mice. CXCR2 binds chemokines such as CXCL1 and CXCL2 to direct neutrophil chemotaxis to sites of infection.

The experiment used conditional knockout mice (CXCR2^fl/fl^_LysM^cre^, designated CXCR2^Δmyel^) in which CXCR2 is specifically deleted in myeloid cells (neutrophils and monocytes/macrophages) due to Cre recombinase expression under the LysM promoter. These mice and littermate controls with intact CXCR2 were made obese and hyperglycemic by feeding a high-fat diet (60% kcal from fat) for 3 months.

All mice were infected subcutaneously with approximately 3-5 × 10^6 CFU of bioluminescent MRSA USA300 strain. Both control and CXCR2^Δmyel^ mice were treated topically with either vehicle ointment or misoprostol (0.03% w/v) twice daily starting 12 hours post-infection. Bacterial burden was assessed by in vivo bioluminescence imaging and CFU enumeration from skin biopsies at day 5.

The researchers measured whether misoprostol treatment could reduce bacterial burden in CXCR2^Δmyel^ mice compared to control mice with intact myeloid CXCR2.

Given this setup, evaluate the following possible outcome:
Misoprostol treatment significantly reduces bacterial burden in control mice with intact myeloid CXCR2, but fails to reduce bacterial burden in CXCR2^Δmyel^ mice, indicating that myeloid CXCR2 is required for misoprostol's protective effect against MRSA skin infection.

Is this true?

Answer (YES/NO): YES